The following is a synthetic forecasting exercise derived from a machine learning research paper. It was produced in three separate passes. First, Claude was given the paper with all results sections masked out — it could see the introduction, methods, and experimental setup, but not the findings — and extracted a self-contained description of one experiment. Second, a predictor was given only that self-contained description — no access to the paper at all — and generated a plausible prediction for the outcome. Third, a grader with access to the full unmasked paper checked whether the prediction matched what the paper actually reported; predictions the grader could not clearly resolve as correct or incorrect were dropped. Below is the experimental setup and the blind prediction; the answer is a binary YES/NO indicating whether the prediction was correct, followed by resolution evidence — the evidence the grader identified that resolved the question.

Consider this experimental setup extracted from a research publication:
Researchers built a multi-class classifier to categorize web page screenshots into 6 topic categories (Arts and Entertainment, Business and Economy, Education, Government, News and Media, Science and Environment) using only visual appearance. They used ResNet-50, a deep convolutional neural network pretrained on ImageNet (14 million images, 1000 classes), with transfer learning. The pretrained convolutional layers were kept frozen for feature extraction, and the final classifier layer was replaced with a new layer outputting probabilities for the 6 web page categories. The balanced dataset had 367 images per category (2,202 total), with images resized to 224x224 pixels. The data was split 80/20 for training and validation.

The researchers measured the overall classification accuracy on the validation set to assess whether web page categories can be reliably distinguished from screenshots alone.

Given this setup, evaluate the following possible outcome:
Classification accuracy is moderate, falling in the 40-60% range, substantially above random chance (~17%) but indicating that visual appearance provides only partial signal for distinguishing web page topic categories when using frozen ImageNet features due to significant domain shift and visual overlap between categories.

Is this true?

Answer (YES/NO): NO